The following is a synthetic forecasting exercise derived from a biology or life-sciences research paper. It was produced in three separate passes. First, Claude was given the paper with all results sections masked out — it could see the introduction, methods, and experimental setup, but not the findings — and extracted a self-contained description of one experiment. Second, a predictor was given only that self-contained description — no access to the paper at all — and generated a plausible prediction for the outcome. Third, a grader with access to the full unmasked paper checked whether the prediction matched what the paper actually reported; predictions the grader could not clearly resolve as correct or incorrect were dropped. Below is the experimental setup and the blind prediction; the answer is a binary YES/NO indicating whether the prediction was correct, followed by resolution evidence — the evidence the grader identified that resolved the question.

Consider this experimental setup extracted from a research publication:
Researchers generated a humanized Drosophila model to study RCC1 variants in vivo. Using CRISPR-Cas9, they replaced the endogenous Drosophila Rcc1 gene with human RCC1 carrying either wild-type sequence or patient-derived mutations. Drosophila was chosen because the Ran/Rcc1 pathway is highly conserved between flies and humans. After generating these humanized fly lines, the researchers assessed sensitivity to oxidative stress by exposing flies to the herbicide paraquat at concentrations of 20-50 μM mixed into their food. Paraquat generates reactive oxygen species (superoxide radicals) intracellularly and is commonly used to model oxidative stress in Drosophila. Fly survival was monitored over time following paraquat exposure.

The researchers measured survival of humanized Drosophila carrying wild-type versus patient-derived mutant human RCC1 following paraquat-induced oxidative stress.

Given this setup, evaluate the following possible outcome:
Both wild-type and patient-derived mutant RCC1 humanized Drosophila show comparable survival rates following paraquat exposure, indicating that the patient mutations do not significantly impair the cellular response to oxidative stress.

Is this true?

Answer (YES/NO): NO